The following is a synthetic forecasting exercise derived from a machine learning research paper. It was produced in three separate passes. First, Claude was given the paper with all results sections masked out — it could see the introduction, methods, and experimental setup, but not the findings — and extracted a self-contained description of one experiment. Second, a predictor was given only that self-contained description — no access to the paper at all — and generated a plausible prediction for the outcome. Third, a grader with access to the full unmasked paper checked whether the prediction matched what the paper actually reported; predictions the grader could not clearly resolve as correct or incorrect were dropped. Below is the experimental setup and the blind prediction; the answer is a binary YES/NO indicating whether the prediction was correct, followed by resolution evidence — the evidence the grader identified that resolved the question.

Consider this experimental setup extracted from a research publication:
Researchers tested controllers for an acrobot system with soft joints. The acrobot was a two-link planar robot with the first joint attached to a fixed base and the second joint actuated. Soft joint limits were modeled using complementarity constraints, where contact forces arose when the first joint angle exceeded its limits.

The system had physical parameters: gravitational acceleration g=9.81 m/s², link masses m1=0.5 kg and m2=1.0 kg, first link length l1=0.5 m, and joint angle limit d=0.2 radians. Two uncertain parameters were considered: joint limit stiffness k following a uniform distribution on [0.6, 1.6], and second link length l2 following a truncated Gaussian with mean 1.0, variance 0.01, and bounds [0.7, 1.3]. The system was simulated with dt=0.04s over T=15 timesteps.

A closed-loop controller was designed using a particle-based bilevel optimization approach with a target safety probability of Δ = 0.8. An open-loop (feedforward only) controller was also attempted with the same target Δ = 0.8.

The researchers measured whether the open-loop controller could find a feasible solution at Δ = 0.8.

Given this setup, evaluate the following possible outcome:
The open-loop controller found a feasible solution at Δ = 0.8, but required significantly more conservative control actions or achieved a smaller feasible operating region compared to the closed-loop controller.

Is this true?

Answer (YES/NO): NO